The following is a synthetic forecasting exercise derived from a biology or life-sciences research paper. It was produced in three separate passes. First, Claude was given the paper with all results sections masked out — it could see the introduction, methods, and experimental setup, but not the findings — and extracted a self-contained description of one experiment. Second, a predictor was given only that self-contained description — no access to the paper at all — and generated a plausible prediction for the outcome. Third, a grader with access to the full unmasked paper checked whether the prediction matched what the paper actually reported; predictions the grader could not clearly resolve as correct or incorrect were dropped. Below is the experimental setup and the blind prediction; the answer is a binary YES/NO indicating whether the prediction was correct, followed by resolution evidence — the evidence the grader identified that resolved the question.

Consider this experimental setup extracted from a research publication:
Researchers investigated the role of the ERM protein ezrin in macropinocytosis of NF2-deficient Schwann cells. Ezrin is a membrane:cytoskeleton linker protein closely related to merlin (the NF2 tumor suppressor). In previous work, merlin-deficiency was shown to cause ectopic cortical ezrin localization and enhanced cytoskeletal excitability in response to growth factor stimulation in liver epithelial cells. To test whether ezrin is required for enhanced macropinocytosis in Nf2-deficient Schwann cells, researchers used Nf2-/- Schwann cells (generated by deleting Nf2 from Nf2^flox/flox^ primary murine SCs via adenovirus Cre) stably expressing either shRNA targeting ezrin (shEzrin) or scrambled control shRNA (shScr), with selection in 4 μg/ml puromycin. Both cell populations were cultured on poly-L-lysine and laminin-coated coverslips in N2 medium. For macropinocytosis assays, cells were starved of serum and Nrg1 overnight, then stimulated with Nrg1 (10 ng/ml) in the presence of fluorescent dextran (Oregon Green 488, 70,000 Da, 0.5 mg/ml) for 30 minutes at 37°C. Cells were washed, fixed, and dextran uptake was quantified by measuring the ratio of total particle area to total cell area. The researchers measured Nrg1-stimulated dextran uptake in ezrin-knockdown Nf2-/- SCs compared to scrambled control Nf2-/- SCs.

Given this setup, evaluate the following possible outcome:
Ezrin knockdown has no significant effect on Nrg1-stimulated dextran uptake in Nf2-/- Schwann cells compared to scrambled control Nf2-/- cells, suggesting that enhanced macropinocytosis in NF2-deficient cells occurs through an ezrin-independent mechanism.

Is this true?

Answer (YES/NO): NO